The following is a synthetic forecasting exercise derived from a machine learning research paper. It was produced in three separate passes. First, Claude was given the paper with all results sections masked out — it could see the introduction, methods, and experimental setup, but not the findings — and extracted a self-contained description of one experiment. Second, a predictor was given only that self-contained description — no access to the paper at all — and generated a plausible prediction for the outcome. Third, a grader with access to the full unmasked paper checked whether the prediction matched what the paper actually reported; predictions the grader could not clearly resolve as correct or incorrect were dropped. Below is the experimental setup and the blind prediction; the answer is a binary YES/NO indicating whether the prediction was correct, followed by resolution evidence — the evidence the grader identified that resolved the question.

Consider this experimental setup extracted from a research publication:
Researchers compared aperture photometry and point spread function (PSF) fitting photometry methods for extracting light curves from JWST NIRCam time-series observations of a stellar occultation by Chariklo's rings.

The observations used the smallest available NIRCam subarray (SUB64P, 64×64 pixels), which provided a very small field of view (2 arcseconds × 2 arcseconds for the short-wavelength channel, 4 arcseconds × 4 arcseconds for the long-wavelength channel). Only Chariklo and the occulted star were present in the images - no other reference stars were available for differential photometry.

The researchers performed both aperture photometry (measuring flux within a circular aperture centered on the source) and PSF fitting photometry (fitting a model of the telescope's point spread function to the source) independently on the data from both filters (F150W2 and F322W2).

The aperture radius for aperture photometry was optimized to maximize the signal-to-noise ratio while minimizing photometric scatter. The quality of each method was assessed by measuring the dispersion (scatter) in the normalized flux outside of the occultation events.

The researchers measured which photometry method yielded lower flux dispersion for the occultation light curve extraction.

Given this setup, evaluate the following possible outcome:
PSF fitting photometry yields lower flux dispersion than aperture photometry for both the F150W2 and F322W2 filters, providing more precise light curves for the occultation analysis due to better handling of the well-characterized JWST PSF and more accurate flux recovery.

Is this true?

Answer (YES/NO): NO